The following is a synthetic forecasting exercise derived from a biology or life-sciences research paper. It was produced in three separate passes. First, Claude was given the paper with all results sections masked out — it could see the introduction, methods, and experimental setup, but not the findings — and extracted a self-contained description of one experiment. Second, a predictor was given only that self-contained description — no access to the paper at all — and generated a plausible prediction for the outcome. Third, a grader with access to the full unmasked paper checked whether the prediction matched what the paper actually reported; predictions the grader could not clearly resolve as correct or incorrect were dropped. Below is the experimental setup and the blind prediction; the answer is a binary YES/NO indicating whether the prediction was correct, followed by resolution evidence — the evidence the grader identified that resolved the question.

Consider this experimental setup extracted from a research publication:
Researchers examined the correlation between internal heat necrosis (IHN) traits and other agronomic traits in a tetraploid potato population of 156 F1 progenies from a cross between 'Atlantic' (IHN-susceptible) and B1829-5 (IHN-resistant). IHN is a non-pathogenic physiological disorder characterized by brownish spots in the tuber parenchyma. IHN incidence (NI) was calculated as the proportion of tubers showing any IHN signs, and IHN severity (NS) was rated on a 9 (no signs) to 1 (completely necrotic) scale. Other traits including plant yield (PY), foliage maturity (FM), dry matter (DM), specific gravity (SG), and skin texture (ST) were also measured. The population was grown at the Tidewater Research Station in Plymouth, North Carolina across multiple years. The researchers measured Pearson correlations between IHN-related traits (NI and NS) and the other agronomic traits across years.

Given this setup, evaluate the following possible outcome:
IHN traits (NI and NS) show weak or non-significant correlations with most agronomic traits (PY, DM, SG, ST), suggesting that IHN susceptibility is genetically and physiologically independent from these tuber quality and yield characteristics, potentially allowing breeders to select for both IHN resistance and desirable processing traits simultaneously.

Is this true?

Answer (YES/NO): NO